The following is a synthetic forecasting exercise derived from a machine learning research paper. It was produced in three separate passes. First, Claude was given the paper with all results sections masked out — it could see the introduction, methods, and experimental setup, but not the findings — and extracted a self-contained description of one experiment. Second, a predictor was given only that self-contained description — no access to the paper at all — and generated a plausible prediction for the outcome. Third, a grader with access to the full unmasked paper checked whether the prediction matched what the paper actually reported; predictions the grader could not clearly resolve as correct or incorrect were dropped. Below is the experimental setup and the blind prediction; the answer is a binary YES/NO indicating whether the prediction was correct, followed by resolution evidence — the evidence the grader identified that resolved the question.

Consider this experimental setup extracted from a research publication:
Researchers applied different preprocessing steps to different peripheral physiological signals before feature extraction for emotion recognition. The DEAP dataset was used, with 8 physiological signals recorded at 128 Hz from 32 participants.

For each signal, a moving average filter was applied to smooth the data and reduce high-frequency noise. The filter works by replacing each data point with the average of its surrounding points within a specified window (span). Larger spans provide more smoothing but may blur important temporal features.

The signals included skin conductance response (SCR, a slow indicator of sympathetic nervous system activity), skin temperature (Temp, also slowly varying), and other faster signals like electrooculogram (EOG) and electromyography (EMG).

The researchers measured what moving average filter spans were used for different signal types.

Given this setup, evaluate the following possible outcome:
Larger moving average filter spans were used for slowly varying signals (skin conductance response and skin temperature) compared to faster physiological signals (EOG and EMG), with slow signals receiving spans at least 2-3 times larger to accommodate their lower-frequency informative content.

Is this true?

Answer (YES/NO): YES